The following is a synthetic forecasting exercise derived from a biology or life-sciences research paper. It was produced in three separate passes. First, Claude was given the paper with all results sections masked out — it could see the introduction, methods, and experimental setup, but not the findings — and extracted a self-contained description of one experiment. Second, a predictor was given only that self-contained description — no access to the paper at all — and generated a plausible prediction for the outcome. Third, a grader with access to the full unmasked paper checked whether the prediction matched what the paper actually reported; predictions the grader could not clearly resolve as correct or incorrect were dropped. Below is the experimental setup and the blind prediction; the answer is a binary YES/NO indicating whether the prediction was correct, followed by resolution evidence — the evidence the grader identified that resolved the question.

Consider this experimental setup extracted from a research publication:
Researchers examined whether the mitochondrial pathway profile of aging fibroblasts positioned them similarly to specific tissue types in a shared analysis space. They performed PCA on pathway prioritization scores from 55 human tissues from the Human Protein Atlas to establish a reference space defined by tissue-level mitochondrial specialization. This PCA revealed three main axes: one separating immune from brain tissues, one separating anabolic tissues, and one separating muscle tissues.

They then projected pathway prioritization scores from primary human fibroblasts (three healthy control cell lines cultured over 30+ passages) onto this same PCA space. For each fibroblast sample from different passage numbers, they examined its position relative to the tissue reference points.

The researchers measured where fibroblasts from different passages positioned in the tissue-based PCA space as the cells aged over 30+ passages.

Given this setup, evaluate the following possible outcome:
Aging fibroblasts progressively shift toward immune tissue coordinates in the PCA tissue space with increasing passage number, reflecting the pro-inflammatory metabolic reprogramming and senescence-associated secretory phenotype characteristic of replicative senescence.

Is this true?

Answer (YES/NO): NO